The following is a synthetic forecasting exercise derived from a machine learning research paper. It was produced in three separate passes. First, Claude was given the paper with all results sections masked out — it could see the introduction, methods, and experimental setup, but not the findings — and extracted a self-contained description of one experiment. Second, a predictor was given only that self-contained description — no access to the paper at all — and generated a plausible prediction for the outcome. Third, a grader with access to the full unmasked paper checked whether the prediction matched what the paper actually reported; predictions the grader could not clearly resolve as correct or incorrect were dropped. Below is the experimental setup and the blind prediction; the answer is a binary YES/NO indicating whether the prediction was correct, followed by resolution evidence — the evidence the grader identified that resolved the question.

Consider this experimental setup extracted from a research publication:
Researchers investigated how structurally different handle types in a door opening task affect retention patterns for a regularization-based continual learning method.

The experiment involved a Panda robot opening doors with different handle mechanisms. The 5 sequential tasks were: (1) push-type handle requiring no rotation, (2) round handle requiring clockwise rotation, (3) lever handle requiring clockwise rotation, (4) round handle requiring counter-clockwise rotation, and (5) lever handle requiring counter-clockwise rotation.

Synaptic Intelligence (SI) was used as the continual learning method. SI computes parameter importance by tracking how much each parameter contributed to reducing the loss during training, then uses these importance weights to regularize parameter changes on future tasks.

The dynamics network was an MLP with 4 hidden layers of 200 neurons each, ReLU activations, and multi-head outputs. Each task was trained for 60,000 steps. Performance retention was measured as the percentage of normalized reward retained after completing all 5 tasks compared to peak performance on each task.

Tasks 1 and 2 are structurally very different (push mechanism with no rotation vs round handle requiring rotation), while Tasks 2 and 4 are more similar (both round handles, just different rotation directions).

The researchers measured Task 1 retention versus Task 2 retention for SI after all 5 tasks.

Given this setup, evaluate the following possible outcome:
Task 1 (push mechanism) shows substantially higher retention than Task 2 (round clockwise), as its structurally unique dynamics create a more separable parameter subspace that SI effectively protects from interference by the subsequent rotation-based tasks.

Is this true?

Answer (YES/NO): NO